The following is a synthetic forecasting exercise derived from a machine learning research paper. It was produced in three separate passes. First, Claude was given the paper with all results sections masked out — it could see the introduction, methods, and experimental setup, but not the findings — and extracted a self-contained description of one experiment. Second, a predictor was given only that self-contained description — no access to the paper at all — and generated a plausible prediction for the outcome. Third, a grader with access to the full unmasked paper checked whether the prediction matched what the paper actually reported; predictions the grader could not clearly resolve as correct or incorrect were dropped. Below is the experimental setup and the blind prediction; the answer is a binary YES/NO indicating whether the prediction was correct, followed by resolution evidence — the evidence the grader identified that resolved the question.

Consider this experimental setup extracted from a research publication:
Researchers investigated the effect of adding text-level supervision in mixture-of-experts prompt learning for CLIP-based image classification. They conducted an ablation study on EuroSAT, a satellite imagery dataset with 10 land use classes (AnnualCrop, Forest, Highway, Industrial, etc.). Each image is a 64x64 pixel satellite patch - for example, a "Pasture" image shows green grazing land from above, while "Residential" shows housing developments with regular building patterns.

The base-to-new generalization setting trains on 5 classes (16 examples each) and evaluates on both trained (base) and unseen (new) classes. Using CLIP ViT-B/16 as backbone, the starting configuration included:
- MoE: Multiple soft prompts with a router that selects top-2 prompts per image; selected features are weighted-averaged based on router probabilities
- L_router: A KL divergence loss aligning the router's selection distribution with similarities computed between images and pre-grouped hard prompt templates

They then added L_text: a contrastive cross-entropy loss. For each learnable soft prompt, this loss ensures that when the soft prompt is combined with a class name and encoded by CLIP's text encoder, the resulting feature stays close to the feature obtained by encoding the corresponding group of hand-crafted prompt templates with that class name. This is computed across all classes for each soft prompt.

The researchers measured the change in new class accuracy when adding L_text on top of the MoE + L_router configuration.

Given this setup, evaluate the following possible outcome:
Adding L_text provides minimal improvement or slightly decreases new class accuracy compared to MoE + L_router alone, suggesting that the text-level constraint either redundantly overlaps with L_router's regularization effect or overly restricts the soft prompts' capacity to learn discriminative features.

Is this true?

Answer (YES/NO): NO